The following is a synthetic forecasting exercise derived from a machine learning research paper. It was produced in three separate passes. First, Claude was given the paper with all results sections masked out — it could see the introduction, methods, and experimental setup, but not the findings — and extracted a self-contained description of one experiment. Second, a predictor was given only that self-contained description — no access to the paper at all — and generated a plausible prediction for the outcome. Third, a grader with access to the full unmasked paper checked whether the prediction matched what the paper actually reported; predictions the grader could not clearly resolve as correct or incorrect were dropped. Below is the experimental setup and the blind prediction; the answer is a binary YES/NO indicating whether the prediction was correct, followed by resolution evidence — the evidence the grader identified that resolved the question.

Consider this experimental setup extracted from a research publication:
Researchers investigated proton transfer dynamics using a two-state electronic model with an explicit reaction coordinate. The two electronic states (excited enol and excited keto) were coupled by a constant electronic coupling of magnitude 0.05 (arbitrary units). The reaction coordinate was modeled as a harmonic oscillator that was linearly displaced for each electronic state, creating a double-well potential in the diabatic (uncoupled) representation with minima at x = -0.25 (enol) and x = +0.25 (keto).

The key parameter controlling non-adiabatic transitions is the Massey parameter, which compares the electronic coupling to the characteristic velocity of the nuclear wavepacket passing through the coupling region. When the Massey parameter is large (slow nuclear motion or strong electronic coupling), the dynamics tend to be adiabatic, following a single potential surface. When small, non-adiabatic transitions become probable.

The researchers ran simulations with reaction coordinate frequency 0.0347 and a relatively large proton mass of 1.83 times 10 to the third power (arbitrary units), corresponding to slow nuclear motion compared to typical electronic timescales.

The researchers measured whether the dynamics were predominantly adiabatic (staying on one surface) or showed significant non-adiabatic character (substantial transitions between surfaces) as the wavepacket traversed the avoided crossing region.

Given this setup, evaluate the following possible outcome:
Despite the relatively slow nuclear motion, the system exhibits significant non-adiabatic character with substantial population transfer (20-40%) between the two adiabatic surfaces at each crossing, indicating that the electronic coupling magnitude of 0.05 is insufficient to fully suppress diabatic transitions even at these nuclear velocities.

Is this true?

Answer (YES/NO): NO